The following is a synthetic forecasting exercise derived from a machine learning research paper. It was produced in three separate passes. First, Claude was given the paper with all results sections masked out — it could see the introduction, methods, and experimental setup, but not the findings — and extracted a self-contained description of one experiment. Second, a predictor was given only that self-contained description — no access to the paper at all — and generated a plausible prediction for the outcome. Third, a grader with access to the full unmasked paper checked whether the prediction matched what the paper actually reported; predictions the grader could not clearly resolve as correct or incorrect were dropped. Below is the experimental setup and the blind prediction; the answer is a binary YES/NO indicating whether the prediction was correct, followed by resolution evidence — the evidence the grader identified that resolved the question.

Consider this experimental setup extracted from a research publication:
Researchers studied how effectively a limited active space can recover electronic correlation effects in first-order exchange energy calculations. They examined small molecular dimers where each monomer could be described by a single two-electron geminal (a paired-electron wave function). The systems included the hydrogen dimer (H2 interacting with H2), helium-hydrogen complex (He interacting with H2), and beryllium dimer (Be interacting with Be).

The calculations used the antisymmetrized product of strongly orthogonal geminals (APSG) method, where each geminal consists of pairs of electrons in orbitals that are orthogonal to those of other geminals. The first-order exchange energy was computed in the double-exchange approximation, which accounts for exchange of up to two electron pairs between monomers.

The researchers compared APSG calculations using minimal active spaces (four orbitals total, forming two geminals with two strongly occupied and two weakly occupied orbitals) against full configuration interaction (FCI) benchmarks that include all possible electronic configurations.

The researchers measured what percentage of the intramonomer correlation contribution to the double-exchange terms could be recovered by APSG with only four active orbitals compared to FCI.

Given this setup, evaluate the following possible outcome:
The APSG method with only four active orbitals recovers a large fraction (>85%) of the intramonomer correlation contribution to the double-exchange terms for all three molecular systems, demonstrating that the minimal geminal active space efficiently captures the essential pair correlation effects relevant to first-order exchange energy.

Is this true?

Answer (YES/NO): YES